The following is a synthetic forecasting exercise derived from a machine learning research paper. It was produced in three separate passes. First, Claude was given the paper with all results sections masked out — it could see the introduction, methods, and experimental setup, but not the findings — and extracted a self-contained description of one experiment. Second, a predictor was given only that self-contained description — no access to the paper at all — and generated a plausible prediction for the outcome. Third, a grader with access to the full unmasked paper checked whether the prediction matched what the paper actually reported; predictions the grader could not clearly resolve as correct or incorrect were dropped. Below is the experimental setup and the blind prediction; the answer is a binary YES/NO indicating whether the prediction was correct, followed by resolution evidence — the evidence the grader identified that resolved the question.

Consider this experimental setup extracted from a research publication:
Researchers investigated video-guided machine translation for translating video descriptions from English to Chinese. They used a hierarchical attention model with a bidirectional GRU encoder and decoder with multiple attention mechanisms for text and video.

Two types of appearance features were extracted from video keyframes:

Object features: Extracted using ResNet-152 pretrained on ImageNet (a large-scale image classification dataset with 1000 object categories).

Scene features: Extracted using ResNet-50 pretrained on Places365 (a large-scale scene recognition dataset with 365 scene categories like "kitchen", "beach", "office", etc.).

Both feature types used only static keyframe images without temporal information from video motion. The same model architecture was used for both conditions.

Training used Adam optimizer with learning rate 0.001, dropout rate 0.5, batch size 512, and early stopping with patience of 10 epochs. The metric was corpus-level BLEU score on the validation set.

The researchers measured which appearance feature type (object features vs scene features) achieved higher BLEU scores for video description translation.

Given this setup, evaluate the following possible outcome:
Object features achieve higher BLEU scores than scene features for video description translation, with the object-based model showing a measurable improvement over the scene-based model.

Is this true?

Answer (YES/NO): YES